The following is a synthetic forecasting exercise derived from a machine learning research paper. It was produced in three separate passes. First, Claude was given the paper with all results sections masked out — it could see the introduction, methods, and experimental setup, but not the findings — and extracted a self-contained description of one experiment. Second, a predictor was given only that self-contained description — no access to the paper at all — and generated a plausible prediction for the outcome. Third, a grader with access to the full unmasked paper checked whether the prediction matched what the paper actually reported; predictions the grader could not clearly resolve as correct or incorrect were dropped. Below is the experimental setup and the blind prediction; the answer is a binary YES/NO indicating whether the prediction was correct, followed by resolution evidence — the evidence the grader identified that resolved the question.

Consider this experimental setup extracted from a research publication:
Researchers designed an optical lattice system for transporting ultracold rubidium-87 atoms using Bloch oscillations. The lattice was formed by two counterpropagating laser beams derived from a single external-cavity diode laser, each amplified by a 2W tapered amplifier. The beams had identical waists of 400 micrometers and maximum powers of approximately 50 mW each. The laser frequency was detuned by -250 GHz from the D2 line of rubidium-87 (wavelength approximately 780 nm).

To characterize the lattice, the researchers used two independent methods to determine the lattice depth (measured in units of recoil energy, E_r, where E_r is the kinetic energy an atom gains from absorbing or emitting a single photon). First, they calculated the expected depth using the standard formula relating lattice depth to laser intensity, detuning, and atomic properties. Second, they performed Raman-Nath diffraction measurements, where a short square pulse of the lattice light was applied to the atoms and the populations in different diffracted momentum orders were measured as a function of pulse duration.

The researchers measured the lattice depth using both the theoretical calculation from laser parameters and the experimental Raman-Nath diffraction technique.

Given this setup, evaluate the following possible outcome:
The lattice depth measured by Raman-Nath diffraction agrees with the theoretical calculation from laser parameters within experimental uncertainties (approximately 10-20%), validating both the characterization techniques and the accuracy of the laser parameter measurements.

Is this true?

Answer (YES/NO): NO